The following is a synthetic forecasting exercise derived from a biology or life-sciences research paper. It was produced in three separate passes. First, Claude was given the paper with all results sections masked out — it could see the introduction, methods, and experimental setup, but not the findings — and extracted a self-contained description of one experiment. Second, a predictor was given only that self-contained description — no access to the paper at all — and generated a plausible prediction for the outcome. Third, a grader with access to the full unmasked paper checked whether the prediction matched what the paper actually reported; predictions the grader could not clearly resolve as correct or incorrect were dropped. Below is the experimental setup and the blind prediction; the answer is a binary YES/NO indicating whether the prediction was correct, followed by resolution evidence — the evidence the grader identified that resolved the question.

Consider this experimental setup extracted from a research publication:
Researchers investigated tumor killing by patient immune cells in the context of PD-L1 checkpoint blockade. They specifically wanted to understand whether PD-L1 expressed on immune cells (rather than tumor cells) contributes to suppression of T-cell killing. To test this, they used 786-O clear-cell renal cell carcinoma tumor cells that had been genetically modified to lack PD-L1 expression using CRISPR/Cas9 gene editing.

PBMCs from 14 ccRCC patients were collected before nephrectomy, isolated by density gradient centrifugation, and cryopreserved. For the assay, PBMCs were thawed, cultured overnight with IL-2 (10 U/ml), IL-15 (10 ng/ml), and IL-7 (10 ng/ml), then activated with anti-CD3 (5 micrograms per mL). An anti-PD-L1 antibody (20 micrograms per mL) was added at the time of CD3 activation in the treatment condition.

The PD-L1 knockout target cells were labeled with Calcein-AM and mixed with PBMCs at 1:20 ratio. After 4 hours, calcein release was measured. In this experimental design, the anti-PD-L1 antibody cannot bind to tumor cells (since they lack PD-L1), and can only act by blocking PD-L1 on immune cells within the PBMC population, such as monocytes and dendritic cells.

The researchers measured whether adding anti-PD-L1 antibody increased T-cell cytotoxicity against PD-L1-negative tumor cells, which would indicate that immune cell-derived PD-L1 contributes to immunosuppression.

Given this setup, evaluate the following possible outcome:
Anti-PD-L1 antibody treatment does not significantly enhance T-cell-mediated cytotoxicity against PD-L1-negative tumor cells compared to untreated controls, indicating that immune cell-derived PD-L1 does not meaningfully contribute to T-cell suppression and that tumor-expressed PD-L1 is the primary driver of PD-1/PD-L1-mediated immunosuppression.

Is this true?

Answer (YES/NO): NO